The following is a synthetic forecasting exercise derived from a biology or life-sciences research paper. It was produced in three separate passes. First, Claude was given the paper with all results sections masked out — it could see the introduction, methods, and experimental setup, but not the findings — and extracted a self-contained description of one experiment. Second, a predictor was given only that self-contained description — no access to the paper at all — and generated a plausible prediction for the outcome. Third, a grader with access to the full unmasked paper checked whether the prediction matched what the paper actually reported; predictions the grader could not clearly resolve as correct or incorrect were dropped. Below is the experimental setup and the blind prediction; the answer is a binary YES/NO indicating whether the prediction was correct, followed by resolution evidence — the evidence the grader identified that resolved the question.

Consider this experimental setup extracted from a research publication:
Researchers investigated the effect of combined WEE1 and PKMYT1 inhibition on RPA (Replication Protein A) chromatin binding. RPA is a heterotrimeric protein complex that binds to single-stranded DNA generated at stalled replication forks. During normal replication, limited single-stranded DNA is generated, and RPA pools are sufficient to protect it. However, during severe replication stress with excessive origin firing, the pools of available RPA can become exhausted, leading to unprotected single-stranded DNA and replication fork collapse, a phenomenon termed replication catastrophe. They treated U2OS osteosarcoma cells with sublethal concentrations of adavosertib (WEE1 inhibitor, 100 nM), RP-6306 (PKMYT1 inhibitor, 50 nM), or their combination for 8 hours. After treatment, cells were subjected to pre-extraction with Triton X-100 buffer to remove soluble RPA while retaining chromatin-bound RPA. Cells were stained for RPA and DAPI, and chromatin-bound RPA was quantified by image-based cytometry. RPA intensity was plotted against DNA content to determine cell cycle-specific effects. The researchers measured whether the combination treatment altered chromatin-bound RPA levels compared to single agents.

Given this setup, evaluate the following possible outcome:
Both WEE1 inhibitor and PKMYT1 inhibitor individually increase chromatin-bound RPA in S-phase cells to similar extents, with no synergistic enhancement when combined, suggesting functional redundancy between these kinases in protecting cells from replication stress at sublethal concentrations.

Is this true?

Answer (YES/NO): NO